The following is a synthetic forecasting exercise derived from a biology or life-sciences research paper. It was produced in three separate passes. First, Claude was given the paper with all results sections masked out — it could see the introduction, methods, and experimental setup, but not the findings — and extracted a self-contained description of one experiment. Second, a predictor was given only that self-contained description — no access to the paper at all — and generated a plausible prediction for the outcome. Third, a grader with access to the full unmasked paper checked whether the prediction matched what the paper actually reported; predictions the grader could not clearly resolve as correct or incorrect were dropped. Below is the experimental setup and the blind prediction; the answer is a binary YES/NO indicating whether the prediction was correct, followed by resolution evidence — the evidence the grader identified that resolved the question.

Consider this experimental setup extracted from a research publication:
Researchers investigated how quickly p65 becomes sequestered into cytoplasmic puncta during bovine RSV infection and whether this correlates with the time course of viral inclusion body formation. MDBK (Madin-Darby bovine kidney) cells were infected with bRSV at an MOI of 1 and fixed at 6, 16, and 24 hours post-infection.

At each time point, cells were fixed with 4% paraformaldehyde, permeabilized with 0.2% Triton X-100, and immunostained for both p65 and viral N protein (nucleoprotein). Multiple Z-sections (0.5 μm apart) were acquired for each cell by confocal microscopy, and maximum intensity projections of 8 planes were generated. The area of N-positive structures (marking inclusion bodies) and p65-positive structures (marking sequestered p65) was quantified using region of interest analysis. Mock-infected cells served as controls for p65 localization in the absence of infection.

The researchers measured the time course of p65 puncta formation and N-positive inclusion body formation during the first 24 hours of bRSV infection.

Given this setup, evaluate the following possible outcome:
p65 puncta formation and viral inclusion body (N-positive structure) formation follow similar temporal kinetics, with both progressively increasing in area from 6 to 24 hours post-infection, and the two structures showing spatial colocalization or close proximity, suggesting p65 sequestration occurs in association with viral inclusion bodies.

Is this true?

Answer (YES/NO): NO